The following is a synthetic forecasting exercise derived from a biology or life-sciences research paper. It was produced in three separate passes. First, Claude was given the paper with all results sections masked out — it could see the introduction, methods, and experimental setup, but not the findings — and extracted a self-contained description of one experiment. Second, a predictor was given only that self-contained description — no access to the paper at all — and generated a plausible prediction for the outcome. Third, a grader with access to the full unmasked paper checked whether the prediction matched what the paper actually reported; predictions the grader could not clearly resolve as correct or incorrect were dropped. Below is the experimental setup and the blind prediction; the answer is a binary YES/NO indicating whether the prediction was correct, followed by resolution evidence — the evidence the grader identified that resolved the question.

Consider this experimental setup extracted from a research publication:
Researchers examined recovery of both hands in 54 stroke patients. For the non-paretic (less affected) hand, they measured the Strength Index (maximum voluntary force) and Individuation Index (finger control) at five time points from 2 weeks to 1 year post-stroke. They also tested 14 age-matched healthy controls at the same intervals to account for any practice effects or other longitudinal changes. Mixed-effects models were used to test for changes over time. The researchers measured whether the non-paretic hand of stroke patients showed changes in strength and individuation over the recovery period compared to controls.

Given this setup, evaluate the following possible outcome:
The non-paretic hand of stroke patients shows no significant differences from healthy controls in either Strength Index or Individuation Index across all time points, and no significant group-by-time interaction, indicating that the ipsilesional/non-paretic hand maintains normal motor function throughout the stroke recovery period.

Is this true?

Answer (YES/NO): NO